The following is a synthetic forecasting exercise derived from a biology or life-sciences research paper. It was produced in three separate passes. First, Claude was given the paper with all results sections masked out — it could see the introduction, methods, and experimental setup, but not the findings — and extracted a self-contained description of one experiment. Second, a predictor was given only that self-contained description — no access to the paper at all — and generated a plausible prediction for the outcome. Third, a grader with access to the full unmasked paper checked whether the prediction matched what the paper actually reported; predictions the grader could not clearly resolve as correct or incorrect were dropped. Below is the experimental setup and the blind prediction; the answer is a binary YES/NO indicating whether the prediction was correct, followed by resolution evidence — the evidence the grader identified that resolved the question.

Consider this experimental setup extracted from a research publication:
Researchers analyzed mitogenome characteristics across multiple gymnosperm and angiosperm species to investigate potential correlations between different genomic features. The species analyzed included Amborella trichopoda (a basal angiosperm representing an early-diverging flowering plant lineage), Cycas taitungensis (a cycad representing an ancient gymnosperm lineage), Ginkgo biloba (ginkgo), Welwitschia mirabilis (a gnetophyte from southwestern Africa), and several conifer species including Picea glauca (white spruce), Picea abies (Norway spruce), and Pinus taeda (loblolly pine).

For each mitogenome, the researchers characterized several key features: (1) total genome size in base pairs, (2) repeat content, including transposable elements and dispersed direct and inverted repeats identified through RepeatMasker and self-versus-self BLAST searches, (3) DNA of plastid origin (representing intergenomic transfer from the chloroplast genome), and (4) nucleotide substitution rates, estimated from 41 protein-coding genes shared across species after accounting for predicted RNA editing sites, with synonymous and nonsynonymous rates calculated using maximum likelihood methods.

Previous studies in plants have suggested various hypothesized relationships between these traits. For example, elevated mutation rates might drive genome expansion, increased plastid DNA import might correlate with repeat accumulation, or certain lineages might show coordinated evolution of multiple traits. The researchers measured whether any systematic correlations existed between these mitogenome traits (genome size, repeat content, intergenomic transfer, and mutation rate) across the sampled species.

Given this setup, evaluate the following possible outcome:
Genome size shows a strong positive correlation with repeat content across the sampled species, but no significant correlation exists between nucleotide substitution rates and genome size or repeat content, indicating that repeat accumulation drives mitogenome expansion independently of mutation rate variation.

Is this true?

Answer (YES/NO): NO